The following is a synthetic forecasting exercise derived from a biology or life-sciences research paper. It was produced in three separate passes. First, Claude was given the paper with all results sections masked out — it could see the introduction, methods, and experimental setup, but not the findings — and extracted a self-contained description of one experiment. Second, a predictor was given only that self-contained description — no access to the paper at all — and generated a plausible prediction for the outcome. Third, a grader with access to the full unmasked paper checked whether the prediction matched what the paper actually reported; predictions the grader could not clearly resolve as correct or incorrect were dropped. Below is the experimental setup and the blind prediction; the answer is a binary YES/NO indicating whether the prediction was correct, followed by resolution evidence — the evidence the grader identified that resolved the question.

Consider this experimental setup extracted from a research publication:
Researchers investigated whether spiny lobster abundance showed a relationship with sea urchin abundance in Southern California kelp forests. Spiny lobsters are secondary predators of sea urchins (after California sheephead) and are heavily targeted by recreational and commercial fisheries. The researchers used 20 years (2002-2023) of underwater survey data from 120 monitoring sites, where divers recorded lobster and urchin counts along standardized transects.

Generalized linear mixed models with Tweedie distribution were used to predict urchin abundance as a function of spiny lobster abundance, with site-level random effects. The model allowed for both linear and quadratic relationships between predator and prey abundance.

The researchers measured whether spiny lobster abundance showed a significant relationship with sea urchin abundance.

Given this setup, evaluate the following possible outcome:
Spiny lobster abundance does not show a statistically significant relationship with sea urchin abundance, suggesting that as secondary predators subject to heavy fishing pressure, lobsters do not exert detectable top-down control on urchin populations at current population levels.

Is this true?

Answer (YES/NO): NO